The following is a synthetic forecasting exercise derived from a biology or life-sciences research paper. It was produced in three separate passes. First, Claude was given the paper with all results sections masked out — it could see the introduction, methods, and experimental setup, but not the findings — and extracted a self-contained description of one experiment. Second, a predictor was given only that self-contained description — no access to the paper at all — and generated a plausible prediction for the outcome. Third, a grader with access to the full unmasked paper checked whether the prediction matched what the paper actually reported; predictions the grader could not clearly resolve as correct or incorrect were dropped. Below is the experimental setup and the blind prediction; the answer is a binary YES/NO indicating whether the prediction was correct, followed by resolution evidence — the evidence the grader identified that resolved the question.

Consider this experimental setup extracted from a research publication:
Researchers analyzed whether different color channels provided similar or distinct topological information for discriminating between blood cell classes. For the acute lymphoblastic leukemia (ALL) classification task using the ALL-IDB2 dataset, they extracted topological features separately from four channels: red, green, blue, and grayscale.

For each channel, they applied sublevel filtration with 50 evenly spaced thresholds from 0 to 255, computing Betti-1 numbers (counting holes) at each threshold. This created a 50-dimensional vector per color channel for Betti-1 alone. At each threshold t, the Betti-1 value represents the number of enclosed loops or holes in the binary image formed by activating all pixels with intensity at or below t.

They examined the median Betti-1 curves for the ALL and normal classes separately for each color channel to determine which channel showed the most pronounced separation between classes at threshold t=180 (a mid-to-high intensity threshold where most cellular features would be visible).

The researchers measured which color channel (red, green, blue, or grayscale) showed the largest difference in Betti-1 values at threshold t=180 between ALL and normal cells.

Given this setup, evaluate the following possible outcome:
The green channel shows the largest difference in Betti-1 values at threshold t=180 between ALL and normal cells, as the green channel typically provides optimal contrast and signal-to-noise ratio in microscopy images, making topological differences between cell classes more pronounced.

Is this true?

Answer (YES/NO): NO